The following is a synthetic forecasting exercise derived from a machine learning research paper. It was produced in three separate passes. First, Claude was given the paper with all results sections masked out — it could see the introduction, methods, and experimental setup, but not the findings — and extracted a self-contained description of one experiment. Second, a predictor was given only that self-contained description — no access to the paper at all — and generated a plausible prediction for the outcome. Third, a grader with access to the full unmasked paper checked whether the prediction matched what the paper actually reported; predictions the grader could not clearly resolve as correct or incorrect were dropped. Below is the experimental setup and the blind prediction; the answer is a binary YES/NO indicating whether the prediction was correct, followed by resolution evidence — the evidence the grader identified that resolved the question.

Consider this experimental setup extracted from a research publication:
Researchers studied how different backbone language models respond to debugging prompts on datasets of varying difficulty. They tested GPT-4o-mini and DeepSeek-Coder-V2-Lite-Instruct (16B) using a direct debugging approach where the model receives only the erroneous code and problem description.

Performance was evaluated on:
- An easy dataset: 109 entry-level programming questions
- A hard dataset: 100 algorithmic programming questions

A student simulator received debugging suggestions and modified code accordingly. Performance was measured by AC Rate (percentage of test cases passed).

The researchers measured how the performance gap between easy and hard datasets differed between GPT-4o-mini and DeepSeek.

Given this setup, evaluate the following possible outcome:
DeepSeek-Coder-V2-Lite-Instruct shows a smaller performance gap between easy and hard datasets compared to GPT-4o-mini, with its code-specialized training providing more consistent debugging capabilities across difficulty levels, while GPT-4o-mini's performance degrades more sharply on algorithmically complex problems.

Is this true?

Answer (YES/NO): YES